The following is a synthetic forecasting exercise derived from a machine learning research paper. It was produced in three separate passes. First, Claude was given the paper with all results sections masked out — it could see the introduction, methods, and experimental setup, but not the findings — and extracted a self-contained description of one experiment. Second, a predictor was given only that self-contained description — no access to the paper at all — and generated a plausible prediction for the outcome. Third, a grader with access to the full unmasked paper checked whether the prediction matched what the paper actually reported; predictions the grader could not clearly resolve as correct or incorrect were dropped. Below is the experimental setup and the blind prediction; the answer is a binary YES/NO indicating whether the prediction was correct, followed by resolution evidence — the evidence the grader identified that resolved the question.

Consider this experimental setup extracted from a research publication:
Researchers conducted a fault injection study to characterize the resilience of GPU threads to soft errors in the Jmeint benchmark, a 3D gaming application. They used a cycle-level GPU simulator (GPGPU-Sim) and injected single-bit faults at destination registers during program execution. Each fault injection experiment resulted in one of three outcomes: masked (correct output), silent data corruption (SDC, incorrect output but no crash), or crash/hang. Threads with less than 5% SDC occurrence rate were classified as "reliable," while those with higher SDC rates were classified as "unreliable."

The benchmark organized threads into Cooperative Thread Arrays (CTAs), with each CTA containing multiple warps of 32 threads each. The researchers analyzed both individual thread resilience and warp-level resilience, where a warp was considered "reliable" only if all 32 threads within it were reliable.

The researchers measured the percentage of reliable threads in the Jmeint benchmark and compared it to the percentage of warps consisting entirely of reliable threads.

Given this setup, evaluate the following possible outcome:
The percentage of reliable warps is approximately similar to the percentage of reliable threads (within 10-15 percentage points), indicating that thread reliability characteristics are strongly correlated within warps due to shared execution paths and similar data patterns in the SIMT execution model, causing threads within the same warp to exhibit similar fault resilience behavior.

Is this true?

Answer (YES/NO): NO